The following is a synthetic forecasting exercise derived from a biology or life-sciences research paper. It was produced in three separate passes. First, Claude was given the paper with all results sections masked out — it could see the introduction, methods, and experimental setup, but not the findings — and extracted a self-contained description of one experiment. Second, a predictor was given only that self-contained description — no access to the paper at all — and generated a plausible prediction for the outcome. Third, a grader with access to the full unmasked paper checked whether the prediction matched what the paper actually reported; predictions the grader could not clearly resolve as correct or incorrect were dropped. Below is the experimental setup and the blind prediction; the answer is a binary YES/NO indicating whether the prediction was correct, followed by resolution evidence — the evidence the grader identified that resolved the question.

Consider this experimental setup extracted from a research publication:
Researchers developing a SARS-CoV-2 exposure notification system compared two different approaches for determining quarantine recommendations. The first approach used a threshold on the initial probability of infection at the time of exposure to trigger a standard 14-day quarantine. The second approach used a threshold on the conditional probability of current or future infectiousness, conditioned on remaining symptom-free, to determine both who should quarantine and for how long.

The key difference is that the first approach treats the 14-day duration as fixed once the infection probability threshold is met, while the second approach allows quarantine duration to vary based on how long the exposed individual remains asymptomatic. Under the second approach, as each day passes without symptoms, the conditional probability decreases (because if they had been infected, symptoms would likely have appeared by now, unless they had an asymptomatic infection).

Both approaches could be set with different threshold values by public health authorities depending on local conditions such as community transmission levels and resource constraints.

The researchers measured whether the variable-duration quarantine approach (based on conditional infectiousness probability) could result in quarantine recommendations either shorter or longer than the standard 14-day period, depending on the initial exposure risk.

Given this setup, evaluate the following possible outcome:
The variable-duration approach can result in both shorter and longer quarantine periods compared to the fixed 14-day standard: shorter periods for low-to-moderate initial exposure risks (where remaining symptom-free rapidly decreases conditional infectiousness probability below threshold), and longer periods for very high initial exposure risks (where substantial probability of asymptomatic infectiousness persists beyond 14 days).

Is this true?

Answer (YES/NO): YES